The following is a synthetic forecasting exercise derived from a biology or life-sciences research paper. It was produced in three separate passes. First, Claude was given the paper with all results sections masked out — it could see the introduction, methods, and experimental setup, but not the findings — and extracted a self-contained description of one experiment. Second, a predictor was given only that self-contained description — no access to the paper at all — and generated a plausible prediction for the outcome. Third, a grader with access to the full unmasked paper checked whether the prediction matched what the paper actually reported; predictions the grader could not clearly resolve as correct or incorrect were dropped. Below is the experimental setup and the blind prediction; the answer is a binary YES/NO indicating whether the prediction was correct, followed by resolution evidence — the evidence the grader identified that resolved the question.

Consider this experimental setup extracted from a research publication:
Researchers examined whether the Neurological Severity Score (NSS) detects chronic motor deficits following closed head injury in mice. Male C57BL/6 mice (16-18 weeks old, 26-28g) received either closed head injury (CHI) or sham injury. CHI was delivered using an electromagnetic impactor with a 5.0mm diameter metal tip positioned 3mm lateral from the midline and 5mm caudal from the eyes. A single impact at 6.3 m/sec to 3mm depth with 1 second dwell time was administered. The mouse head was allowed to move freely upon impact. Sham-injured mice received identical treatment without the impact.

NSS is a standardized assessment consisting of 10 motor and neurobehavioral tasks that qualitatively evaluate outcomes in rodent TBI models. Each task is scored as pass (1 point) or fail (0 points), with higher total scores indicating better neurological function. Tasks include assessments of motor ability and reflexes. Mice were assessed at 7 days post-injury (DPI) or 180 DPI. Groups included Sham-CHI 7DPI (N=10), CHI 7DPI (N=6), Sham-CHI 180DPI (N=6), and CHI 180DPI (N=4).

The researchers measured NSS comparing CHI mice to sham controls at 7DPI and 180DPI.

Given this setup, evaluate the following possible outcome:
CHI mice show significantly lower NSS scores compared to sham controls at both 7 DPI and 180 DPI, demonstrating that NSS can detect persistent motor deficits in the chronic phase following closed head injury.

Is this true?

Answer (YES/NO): NO